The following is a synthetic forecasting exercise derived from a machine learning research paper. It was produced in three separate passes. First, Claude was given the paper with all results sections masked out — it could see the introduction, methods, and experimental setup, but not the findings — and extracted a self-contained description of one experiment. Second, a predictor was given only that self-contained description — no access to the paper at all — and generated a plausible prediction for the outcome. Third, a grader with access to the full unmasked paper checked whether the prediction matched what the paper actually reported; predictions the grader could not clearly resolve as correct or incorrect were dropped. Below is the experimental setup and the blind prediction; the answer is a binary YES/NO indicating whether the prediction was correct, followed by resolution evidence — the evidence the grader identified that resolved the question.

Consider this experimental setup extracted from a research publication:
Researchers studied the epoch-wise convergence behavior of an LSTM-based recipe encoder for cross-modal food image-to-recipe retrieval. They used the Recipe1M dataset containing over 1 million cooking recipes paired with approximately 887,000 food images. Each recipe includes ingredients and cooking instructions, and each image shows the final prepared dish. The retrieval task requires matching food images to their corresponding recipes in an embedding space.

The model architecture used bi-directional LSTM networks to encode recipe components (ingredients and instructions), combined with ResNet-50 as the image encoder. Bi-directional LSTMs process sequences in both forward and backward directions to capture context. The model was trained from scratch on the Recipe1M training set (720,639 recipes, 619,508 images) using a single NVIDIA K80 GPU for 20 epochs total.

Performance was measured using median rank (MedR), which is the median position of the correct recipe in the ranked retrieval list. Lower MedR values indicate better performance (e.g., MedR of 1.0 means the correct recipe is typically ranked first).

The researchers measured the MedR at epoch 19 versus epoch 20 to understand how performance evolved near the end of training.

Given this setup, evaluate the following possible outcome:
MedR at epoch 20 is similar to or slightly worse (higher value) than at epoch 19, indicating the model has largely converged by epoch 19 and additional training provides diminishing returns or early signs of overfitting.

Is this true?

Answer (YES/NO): NO